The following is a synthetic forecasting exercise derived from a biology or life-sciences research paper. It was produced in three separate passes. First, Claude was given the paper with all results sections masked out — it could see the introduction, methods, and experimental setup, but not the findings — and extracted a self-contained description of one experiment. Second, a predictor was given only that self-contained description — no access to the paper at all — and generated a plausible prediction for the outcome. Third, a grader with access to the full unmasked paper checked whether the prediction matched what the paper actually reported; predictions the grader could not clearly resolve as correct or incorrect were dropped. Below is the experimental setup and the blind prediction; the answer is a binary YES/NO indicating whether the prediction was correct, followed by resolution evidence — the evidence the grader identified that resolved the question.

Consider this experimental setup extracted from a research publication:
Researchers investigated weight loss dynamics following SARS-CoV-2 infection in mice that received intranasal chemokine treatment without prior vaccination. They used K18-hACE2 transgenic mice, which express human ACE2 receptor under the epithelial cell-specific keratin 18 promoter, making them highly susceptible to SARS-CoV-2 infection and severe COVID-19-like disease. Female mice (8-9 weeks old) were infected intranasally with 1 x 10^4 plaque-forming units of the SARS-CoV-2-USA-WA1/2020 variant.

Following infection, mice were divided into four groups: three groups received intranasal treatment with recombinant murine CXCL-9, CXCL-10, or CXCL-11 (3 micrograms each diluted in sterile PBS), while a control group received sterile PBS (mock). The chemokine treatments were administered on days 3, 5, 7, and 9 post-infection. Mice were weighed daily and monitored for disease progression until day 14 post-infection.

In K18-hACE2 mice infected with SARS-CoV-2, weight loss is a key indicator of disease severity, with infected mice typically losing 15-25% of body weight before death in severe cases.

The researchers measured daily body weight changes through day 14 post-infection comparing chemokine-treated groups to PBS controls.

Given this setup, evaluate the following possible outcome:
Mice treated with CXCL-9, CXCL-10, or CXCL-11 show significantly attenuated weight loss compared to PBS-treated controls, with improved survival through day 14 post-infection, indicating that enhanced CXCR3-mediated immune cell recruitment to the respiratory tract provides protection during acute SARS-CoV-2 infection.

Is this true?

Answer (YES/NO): NO